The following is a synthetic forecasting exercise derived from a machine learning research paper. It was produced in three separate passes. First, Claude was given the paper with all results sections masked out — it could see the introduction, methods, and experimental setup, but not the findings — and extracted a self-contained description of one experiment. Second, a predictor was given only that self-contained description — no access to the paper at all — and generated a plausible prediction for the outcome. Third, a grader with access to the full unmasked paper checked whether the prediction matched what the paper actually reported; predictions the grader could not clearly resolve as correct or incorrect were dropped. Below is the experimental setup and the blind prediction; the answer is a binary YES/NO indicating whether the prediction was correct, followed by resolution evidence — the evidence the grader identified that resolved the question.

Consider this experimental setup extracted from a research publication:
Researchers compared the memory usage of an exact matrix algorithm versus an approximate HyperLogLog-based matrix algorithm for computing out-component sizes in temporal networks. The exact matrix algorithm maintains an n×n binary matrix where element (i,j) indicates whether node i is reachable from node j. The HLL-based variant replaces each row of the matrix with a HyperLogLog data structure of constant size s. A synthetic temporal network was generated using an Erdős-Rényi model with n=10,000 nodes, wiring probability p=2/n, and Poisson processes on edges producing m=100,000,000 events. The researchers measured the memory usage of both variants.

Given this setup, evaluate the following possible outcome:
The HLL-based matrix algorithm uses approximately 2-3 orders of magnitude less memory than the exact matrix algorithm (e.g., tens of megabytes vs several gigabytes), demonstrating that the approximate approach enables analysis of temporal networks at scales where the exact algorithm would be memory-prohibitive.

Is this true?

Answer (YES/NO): NO